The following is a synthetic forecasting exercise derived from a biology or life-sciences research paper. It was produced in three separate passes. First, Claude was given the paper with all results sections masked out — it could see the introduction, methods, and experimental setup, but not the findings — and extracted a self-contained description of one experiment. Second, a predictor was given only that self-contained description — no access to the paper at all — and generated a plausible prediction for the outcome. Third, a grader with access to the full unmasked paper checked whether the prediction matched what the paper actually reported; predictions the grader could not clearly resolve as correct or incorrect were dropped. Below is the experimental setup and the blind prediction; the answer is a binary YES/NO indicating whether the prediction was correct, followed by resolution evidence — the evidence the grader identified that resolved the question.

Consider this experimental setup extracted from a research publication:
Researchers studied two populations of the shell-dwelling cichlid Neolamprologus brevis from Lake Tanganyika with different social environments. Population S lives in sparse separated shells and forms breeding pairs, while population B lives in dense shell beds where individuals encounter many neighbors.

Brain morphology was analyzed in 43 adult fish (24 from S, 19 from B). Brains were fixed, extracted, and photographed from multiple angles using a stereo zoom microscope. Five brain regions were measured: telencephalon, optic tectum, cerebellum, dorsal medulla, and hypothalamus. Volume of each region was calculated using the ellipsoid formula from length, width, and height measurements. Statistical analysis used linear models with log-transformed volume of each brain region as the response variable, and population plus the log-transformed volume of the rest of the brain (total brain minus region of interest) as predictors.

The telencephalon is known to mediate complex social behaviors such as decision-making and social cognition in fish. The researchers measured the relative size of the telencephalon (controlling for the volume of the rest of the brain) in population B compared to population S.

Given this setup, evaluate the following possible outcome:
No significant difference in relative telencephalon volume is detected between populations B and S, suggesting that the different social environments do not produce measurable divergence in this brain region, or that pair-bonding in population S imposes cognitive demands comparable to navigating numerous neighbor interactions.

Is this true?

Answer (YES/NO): NO